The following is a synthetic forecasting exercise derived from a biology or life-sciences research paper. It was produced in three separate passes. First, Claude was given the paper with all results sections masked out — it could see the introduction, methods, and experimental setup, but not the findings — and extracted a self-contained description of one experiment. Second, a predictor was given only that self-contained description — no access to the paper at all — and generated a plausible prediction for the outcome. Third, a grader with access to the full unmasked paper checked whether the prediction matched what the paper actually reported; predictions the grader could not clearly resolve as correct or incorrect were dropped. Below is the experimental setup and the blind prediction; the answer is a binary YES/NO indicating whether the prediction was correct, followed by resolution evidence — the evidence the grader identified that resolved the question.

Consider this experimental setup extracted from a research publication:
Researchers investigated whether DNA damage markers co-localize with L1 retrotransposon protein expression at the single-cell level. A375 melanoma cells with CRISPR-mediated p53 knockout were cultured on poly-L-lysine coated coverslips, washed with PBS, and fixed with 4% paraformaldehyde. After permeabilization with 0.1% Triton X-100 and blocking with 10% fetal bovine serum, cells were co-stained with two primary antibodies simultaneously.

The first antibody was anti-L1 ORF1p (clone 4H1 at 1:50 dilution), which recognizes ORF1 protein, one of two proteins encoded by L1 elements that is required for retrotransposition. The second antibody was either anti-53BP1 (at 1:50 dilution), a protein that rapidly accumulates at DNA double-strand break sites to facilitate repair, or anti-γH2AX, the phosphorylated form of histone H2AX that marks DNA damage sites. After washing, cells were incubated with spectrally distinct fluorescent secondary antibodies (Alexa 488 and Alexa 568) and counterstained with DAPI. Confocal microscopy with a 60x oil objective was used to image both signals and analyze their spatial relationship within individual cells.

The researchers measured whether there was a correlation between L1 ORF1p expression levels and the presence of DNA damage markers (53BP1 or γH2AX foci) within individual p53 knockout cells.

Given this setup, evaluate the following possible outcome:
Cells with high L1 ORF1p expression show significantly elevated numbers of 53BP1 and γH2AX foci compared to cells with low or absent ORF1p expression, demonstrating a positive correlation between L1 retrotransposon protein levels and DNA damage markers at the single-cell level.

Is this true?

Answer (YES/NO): YES